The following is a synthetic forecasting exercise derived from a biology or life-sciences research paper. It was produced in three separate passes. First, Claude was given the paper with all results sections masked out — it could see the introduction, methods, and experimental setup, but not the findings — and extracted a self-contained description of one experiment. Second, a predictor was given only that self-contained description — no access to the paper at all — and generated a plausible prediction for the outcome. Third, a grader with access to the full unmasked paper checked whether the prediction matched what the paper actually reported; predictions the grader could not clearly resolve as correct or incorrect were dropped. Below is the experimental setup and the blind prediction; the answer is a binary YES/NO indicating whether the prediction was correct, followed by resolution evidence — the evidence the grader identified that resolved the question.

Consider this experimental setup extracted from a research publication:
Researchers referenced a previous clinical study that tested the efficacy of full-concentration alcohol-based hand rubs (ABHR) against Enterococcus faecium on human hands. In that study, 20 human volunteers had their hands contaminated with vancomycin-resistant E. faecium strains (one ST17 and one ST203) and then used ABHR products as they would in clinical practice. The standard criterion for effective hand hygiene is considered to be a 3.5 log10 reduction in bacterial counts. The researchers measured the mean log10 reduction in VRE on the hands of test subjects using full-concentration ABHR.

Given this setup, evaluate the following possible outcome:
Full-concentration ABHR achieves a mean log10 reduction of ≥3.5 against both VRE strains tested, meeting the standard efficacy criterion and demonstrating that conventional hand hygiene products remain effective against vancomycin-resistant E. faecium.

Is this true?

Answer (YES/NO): NO